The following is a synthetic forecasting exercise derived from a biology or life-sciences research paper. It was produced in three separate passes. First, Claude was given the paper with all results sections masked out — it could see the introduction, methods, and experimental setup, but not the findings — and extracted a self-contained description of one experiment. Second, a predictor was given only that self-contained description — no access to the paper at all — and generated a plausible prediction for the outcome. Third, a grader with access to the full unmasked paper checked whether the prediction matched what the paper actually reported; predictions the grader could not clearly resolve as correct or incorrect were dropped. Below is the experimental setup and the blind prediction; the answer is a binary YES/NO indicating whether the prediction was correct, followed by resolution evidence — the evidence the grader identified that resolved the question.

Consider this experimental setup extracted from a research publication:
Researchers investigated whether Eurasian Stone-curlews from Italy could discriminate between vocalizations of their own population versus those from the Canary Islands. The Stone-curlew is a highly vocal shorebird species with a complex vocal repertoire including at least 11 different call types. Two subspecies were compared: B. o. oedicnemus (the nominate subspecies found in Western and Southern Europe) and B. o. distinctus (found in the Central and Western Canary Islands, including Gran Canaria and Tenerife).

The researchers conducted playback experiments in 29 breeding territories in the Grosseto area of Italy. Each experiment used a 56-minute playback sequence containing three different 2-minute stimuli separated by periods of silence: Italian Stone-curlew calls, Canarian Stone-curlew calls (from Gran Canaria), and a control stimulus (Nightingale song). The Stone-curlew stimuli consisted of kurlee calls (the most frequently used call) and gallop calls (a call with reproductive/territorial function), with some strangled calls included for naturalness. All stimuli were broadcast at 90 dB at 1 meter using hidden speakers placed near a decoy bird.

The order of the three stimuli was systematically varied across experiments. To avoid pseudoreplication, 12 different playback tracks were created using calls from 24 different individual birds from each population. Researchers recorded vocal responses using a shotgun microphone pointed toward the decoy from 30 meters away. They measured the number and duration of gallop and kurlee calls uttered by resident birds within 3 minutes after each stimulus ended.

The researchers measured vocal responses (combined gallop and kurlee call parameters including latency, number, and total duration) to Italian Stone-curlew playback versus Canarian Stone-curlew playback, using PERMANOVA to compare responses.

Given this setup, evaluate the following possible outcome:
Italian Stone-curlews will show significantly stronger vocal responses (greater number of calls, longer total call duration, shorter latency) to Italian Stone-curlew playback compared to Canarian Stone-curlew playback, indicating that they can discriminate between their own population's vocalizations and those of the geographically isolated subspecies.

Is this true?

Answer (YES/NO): NO